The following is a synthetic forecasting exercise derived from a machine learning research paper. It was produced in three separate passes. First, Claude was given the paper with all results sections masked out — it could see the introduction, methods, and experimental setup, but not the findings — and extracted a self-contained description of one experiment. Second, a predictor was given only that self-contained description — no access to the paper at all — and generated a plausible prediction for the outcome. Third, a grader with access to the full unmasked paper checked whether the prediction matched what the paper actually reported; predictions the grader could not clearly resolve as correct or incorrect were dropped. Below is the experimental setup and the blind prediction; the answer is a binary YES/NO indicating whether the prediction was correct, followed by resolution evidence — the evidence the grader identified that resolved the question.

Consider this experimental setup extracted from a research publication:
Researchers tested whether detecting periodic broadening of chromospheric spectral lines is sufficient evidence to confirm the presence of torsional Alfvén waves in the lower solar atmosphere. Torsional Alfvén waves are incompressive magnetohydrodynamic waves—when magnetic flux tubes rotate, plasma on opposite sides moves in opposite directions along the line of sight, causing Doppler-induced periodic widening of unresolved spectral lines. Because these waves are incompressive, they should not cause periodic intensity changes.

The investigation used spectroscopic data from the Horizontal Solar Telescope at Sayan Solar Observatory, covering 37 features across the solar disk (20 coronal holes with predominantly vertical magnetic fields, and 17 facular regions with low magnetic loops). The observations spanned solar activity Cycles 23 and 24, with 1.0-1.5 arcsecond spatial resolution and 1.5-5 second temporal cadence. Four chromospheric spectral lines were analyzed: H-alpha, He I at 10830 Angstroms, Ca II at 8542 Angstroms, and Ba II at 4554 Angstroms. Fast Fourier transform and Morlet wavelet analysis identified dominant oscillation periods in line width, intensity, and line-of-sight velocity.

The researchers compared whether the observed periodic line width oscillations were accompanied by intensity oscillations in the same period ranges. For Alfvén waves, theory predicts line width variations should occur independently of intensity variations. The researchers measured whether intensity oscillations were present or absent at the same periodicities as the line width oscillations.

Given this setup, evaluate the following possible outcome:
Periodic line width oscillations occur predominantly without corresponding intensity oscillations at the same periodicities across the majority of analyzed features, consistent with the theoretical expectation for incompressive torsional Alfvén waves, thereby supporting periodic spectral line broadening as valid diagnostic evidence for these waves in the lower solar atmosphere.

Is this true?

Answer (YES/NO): NO